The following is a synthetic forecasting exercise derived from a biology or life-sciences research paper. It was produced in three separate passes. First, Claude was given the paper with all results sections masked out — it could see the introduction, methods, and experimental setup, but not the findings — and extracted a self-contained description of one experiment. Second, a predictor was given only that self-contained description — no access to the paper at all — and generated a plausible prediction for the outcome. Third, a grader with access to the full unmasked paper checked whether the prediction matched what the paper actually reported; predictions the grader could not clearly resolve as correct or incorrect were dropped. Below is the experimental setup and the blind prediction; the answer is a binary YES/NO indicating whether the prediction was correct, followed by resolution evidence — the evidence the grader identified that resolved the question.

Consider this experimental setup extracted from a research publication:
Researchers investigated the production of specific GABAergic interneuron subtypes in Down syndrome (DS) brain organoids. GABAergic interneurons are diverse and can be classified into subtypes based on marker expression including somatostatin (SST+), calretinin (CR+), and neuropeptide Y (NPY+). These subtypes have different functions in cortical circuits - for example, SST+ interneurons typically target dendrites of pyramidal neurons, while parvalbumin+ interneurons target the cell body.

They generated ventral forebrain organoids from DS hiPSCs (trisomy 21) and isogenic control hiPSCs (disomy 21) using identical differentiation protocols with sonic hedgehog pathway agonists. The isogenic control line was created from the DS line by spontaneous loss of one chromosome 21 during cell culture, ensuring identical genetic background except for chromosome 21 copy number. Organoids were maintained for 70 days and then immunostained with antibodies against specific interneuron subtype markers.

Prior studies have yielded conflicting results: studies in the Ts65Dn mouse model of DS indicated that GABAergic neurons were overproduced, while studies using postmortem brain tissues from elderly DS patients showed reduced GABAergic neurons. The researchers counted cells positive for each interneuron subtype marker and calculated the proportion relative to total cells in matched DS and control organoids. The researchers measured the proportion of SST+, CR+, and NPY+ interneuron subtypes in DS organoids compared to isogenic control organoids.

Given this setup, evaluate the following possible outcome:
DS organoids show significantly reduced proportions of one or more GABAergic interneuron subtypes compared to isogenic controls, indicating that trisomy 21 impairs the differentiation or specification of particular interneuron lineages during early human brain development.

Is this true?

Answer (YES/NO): NO